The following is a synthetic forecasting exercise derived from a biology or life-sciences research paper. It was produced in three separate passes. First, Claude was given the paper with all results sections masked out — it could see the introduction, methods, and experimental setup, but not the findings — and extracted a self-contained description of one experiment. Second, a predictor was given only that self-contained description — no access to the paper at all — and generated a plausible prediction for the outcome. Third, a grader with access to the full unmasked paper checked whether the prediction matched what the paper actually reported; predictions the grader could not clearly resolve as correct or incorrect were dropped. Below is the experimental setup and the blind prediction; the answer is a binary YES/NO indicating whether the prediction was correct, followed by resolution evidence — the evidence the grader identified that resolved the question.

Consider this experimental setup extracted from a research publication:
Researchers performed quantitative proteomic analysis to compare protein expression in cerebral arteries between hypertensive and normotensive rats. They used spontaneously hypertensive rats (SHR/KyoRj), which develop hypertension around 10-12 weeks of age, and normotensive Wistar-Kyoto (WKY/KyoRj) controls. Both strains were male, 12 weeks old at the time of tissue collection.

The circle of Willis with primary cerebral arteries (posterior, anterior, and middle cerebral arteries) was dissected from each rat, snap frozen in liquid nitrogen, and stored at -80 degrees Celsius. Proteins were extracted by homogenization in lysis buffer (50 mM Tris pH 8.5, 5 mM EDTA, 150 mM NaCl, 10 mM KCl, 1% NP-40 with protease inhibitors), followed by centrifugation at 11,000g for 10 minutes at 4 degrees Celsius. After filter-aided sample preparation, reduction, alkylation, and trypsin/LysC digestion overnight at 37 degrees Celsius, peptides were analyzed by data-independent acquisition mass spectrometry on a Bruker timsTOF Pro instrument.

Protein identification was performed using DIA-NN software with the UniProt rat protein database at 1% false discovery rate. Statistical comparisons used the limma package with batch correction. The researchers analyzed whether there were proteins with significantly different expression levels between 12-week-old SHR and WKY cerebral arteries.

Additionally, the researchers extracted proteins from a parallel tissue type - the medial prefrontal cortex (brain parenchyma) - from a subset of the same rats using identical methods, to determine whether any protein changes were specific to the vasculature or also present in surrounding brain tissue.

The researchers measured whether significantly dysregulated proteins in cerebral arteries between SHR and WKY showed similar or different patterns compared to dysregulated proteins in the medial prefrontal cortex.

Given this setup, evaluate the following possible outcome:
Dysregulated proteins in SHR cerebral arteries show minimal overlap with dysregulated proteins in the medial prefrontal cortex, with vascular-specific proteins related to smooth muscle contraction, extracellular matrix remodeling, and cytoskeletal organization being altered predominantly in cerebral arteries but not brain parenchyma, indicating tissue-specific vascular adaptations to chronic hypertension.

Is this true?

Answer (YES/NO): NO